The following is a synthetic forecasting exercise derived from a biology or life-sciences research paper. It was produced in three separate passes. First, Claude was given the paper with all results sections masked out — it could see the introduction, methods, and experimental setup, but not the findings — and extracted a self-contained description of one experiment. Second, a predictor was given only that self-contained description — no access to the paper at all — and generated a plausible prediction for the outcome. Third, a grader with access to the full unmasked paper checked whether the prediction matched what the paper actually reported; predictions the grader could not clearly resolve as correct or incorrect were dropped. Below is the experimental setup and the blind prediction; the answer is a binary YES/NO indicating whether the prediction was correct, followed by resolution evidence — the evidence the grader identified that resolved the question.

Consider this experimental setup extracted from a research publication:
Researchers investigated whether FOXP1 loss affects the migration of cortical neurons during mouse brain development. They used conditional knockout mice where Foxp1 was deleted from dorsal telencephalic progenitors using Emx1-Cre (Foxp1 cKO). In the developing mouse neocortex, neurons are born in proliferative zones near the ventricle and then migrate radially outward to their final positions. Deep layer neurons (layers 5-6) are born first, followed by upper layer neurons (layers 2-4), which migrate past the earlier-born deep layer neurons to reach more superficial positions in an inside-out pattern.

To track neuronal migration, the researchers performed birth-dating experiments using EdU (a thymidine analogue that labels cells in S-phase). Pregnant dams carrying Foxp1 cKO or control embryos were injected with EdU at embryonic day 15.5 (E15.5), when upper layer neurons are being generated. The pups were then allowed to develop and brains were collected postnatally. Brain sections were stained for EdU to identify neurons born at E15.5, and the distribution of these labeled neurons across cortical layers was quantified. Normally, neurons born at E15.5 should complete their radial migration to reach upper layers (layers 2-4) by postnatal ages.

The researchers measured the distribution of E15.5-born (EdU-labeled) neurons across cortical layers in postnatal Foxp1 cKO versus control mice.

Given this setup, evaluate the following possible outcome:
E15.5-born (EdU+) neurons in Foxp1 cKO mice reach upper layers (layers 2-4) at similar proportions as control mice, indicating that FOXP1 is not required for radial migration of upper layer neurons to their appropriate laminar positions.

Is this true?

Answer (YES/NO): NO